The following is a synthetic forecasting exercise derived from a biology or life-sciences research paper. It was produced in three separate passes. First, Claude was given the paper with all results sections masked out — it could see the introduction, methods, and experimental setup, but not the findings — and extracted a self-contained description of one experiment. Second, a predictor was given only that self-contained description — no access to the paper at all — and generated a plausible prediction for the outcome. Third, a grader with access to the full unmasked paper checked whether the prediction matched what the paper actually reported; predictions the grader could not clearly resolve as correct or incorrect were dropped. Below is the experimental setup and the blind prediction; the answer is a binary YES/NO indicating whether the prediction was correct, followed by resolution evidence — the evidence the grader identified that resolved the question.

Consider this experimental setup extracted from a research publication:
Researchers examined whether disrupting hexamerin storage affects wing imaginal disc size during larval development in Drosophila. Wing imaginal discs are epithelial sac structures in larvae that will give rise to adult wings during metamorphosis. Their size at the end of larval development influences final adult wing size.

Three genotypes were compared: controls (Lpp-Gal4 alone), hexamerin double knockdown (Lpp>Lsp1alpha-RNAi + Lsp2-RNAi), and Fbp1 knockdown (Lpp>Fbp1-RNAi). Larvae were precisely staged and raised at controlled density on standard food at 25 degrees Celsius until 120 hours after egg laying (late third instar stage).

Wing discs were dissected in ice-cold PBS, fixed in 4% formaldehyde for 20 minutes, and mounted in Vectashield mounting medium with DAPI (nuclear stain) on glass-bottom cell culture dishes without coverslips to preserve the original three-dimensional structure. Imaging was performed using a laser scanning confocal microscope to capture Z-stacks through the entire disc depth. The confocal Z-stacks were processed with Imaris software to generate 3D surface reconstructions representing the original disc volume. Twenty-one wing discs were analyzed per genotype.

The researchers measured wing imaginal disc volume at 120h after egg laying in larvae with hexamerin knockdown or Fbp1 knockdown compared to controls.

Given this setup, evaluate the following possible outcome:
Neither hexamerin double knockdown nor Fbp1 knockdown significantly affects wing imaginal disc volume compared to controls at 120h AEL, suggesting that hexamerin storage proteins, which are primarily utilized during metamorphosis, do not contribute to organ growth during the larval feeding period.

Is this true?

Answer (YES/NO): NO